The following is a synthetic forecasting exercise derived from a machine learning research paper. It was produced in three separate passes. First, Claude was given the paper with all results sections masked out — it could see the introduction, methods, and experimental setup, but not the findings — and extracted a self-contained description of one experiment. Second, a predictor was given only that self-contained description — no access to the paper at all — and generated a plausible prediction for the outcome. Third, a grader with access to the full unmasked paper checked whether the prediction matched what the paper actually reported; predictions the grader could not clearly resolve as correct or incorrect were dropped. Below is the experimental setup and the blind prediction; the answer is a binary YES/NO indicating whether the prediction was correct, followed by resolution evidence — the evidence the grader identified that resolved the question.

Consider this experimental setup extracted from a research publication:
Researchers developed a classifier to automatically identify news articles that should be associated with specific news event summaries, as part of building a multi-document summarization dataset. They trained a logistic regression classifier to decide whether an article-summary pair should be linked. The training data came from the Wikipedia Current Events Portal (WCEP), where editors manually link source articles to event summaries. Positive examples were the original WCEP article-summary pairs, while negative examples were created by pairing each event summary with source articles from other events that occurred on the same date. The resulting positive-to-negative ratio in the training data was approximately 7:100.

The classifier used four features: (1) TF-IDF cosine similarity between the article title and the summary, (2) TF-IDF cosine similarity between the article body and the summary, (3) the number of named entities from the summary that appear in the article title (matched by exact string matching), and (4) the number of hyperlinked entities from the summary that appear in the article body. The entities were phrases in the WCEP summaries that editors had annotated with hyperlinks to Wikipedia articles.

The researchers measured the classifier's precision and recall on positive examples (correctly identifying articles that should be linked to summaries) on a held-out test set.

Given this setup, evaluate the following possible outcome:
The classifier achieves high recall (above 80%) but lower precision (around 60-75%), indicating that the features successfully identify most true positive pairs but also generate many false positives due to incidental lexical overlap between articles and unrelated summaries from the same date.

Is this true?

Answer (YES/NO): NO